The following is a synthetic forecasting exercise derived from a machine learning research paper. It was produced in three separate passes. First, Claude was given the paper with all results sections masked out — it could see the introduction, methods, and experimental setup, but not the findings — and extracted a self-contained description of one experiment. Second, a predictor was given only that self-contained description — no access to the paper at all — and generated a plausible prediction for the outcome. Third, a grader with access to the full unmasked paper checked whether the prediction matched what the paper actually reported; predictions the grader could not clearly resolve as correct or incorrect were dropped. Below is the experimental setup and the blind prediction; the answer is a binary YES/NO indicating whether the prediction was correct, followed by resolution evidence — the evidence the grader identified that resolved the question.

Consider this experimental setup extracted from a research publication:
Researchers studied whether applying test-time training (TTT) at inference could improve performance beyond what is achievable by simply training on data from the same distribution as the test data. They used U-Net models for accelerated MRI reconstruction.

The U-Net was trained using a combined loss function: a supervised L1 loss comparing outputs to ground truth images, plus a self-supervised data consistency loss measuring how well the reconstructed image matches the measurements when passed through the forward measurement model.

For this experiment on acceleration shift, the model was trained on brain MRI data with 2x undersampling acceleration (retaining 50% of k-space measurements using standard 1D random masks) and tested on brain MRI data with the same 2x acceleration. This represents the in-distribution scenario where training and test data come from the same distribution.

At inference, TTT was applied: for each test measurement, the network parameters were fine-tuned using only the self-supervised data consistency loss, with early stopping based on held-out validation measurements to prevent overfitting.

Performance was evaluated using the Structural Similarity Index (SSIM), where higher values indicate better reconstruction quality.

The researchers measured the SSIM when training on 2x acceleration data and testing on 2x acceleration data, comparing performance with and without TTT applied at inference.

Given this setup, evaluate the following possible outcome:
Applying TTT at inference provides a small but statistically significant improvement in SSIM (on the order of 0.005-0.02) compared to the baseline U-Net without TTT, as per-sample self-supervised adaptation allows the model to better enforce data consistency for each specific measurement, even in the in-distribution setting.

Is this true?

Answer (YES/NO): YES